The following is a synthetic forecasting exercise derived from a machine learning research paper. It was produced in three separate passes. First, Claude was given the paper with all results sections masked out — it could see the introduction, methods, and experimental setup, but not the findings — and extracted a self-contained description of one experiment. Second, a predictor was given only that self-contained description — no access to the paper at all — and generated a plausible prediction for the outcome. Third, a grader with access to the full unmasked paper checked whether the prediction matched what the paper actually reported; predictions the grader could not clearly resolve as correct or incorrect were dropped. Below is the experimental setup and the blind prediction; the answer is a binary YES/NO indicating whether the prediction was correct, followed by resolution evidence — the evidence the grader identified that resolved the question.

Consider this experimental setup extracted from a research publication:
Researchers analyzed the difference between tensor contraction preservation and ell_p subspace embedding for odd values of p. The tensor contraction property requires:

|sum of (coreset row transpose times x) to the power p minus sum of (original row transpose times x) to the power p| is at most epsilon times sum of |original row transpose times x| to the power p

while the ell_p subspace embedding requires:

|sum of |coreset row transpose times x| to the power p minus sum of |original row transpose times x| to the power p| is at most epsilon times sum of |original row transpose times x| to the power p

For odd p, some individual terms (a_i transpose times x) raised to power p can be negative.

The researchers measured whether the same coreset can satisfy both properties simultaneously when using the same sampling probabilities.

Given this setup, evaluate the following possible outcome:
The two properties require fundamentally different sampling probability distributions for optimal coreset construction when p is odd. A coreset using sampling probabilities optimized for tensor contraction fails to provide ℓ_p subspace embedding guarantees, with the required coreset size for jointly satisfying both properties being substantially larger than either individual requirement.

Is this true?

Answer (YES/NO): NO